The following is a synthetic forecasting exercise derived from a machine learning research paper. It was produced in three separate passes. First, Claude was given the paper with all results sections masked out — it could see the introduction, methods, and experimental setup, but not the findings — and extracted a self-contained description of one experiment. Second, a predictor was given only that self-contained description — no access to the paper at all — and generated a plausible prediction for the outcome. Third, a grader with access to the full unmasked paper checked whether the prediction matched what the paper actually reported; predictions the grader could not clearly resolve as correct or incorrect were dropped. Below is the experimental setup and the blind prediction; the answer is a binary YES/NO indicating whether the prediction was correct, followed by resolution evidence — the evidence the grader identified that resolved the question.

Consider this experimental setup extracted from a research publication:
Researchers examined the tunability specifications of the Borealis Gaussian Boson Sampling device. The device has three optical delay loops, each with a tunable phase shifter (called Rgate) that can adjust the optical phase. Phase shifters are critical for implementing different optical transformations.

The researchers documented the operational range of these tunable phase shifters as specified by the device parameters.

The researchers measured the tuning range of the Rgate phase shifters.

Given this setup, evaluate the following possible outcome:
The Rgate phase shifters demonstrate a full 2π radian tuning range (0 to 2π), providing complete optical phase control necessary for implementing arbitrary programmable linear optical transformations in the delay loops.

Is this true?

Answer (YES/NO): NO